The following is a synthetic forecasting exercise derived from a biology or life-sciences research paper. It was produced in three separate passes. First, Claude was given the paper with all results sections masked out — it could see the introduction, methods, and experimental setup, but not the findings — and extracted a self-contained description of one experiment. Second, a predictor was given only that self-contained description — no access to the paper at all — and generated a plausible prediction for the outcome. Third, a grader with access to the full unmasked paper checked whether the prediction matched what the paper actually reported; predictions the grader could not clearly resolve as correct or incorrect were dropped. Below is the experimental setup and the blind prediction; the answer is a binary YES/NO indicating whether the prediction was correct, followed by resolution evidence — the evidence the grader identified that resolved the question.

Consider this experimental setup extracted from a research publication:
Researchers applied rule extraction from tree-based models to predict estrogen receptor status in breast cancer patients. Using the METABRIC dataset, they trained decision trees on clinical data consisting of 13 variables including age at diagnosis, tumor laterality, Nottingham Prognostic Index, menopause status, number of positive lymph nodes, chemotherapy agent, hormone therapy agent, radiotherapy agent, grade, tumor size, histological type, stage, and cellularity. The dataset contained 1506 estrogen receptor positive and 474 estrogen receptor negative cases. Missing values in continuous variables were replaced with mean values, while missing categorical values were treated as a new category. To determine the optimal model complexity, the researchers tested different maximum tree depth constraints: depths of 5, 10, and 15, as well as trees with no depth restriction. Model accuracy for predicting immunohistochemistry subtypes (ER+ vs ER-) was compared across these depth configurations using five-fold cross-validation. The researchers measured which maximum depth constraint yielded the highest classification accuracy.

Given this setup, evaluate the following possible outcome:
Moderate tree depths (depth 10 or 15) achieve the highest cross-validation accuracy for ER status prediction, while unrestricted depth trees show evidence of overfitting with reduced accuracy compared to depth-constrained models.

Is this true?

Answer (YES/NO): NO